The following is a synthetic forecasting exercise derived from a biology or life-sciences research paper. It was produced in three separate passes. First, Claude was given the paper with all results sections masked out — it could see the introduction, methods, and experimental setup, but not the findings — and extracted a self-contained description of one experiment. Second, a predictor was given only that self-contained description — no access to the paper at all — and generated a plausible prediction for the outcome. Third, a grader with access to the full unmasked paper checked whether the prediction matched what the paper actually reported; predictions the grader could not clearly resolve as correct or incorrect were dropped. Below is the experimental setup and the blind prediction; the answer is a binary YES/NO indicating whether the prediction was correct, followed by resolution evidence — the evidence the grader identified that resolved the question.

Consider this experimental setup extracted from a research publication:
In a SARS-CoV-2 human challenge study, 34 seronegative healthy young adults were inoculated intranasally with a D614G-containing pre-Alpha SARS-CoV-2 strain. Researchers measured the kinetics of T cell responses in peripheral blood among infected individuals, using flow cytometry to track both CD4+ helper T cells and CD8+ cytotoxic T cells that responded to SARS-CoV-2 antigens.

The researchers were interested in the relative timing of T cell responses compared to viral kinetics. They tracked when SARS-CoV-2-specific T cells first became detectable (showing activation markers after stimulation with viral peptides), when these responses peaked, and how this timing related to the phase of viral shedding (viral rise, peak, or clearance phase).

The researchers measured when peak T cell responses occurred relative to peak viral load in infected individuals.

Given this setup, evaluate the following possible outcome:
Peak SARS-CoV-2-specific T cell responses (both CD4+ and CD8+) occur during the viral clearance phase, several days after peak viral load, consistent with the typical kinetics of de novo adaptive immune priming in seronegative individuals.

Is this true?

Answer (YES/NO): YES